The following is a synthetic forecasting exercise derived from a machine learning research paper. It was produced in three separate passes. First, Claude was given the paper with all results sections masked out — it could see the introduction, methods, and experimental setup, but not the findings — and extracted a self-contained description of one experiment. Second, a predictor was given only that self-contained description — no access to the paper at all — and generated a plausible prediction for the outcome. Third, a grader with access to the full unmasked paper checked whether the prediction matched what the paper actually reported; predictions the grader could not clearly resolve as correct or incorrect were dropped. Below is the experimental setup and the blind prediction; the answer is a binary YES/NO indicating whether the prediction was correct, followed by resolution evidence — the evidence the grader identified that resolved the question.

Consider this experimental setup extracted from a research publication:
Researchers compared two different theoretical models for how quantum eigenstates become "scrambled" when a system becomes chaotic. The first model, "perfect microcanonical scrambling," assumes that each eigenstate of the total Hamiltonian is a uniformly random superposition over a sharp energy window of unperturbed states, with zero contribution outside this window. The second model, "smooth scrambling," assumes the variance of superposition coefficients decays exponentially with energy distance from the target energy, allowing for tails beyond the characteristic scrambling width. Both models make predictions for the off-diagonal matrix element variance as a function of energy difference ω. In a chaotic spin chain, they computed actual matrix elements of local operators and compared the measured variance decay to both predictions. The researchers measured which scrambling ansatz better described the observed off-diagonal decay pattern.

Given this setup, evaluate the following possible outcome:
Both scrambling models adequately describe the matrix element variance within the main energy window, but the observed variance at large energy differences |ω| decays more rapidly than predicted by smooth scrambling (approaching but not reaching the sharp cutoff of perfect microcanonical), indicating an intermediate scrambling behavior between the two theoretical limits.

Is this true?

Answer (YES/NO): NO